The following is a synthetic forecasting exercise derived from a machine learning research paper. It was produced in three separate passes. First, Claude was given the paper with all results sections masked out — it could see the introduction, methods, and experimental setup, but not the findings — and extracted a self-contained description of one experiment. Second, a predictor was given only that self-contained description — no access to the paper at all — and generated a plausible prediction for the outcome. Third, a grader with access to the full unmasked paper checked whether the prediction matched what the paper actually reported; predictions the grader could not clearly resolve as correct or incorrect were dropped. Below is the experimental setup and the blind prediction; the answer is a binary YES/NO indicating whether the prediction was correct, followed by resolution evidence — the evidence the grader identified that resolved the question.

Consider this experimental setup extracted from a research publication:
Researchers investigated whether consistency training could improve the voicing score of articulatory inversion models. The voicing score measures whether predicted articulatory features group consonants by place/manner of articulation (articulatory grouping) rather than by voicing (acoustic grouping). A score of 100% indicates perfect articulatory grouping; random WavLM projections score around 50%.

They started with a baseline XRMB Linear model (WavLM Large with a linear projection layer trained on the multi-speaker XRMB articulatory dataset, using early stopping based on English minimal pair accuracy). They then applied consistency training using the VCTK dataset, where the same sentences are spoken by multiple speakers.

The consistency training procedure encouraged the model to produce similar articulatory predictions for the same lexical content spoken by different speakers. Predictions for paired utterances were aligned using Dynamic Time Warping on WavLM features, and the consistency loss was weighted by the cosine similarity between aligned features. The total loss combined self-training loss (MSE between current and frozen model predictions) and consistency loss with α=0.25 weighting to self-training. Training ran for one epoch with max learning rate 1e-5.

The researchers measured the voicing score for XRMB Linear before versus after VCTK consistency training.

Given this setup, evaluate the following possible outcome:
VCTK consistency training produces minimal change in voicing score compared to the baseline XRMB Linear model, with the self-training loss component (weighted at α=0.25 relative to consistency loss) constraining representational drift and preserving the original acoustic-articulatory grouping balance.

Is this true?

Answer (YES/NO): NO